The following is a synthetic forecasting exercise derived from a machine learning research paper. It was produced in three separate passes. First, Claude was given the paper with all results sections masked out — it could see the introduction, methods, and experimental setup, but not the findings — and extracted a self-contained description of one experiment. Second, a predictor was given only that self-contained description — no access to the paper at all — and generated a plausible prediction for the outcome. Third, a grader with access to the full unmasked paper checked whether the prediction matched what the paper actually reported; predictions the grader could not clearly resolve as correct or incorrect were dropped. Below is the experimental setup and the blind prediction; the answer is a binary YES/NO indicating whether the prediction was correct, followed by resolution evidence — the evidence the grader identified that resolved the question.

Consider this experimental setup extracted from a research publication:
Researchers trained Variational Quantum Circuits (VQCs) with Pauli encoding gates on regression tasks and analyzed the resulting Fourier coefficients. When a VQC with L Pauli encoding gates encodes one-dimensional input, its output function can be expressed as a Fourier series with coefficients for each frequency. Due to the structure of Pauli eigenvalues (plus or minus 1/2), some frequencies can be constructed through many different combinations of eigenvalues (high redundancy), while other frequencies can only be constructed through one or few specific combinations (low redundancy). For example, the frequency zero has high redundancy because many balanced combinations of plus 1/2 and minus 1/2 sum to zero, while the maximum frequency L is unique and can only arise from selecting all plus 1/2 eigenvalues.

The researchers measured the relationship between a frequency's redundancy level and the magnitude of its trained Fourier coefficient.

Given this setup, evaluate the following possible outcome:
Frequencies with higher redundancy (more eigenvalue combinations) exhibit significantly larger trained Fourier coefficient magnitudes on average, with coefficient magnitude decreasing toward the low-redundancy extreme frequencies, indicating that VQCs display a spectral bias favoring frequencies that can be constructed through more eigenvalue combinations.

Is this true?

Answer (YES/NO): YES